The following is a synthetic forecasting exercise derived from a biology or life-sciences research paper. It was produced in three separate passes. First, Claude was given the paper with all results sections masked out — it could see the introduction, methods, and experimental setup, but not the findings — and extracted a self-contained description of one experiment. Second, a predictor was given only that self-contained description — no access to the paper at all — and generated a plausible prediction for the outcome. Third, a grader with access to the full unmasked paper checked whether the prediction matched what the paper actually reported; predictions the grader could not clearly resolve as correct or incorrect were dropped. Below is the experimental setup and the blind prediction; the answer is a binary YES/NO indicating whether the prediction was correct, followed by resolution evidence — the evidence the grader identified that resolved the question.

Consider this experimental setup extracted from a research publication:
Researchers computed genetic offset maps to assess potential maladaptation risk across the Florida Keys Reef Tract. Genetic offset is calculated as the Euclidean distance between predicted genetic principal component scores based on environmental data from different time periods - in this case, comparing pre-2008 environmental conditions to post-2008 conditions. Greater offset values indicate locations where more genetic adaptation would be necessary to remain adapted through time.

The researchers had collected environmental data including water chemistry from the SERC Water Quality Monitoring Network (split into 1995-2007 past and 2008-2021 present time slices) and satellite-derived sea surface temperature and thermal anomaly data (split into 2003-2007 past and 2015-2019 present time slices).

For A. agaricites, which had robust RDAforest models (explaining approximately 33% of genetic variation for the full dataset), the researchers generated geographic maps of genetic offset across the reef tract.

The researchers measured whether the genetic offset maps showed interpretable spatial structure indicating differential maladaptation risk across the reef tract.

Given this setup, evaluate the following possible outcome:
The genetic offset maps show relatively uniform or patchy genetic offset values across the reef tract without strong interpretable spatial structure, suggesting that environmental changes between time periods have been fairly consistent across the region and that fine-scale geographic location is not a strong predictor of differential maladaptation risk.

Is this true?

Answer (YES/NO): YES